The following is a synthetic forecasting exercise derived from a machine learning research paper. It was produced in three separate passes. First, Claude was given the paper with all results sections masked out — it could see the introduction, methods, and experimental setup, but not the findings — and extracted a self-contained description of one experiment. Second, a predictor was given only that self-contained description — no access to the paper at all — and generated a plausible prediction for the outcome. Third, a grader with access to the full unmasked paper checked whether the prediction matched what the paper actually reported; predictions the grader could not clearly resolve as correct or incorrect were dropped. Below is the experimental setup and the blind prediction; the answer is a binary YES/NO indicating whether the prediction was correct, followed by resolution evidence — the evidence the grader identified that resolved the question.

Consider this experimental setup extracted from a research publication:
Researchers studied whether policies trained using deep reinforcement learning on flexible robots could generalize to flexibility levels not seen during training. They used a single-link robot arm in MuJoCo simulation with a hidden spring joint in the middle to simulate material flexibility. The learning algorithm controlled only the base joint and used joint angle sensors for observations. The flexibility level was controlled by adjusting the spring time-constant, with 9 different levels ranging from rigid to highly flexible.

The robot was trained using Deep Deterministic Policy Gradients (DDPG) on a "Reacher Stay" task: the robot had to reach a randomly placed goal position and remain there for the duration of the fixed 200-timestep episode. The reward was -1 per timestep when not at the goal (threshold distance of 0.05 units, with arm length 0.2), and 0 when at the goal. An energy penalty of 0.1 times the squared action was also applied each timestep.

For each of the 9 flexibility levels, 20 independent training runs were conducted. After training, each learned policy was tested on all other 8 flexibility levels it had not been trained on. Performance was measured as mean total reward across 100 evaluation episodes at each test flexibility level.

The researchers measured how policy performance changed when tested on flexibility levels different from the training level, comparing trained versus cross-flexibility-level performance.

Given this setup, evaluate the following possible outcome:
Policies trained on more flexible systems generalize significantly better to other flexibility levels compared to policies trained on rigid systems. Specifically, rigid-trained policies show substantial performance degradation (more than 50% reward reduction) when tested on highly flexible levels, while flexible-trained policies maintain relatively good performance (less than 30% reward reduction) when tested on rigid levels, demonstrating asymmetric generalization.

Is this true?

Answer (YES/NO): NO